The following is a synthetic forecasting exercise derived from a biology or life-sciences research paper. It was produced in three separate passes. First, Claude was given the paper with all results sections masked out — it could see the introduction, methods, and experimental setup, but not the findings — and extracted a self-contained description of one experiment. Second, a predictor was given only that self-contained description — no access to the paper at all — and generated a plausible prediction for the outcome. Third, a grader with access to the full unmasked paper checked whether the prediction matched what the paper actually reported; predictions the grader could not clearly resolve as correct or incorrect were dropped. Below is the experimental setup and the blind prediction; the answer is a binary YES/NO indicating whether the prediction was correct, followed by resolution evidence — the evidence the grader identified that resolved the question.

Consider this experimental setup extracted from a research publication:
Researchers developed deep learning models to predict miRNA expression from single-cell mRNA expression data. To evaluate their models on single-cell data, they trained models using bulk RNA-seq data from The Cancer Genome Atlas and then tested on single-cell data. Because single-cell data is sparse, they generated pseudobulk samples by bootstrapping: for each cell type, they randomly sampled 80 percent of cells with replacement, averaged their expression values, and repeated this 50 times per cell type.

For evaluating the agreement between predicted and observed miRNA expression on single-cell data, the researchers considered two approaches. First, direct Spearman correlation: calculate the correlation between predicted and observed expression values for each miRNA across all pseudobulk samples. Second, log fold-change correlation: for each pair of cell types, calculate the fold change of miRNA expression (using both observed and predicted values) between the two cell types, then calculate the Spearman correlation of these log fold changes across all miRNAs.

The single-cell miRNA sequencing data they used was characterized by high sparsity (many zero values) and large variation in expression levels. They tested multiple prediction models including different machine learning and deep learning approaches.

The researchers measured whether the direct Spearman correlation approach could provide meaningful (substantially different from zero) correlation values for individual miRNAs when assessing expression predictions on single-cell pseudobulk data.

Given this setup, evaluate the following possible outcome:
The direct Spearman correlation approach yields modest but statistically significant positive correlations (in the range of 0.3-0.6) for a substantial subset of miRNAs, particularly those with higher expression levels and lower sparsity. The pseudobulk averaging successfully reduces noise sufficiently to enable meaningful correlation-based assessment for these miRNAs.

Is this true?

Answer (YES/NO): NO